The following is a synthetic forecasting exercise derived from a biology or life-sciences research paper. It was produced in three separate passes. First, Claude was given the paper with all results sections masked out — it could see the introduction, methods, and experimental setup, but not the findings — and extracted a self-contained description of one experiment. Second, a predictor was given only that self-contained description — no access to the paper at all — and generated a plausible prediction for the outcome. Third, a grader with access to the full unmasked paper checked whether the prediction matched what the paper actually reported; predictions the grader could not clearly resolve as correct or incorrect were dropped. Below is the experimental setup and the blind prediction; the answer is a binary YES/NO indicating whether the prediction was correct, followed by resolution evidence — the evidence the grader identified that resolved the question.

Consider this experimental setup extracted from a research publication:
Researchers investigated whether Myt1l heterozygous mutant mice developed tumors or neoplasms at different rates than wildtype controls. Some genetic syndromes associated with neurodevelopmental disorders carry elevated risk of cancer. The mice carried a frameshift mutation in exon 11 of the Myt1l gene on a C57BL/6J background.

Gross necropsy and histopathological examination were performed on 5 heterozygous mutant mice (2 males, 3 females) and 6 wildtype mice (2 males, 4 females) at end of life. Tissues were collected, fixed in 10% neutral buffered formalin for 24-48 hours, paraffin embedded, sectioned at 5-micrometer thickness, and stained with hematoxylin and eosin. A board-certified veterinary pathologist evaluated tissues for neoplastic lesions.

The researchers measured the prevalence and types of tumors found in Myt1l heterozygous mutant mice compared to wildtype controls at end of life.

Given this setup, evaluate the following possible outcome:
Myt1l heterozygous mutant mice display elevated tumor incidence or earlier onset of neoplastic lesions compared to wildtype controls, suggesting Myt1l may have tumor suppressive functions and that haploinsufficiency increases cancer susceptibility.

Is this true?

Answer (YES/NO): NO